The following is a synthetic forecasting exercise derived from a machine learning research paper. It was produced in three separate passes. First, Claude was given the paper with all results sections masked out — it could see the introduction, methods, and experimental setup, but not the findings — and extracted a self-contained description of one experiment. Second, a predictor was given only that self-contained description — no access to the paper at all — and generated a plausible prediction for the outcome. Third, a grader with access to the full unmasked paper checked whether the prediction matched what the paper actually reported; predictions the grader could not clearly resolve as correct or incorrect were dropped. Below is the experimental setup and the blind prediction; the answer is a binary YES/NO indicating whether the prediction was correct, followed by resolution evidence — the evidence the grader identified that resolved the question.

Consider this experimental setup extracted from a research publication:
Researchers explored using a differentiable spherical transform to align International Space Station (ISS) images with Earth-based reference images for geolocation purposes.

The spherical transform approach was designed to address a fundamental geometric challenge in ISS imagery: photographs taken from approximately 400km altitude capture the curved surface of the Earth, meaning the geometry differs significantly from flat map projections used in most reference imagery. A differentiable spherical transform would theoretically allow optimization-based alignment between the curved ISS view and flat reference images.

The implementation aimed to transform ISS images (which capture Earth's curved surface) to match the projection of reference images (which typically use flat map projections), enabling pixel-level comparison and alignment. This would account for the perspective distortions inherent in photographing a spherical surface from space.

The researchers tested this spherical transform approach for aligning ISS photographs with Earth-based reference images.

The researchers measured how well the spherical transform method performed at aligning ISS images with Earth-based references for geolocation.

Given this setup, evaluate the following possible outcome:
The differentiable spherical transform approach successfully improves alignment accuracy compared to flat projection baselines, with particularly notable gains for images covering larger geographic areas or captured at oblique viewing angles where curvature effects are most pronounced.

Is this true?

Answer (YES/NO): NO